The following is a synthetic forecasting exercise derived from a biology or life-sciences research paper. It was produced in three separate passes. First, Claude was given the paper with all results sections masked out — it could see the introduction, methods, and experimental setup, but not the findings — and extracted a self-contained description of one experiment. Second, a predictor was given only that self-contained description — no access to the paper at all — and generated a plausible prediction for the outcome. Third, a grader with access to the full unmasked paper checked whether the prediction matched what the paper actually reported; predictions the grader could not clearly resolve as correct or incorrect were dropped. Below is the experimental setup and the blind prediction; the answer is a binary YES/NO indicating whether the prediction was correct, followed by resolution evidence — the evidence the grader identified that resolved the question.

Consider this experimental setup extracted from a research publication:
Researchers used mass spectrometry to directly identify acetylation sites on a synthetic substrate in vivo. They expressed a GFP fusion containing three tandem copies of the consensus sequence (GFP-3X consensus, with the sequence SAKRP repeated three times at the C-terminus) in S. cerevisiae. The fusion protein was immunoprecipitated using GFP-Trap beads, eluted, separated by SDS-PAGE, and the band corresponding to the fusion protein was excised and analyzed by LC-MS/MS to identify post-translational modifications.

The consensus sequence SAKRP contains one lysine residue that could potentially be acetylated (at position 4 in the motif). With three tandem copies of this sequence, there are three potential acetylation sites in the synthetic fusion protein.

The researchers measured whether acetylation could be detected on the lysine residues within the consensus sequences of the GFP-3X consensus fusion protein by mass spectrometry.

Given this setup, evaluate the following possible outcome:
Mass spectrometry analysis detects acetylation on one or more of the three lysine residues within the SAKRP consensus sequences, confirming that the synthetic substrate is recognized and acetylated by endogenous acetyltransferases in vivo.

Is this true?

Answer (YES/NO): YES